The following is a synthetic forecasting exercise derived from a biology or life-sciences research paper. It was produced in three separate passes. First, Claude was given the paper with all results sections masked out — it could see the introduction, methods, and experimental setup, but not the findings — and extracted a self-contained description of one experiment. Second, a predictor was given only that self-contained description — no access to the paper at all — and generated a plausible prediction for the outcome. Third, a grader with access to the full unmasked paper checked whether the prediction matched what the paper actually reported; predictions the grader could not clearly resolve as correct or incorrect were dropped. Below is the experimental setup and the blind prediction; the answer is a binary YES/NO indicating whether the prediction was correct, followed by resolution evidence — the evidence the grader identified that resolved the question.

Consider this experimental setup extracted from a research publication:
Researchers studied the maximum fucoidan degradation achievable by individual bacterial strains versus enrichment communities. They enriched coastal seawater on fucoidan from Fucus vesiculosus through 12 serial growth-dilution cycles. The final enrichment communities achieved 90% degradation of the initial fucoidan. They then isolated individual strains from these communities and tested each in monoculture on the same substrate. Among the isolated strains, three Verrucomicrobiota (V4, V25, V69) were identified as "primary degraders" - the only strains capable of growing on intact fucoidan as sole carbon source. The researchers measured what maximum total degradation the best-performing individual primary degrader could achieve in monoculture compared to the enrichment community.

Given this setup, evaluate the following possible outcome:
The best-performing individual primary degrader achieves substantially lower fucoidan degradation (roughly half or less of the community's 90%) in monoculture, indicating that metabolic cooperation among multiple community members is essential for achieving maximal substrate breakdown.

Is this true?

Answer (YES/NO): NO